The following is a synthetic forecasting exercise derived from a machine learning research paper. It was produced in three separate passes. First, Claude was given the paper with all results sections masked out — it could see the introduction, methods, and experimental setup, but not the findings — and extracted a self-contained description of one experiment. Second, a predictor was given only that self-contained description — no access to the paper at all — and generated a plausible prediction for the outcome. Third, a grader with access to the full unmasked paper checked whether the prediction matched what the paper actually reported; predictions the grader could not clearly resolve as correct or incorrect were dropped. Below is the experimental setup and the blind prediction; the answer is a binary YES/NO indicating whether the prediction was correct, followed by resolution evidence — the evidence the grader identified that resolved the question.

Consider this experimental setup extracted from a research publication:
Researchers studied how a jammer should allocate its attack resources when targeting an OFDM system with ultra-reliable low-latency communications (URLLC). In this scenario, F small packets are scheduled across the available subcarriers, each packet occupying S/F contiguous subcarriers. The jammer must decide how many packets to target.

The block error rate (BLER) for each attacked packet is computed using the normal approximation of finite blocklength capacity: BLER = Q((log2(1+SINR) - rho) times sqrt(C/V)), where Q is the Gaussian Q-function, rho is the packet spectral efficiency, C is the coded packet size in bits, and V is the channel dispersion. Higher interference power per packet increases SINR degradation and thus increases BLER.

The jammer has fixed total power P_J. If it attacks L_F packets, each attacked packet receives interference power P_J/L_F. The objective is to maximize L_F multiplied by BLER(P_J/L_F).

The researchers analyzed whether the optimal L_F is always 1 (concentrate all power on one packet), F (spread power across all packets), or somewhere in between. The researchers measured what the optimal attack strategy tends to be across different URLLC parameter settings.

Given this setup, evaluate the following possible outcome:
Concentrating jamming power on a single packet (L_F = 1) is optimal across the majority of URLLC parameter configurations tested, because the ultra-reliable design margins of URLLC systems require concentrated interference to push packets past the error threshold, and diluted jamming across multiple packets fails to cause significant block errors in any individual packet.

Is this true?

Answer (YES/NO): NO